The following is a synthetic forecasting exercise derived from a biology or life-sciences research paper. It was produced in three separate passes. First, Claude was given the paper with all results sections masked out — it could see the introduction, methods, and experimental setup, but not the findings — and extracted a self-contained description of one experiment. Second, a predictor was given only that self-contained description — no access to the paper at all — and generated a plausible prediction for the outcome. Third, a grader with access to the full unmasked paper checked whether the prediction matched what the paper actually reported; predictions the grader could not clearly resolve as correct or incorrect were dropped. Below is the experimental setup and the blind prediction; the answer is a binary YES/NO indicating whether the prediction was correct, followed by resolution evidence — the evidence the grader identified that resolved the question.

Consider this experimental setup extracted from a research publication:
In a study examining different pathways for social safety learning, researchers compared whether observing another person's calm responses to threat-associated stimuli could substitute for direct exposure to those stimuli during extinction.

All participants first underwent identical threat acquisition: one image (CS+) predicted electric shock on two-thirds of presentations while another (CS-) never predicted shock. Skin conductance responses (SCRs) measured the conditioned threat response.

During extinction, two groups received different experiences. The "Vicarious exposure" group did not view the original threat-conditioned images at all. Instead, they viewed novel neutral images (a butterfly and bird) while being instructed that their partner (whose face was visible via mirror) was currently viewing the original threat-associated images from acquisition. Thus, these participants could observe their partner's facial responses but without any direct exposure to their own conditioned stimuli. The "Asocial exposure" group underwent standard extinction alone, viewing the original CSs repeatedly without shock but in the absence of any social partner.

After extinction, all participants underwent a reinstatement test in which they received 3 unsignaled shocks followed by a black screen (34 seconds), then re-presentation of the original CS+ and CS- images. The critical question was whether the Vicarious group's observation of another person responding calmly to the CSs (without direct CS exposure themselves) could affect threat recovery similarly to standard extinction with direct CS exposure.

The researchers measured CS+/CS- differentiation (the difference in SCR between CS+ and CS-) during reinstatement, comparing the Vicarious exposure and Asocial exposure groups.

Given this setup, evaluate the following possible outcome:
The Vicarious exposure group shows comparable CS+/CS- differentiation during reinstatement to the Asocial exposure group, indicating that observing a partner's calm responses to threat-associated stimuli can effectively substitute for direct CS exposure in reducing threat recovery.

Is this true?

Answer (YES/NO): NO